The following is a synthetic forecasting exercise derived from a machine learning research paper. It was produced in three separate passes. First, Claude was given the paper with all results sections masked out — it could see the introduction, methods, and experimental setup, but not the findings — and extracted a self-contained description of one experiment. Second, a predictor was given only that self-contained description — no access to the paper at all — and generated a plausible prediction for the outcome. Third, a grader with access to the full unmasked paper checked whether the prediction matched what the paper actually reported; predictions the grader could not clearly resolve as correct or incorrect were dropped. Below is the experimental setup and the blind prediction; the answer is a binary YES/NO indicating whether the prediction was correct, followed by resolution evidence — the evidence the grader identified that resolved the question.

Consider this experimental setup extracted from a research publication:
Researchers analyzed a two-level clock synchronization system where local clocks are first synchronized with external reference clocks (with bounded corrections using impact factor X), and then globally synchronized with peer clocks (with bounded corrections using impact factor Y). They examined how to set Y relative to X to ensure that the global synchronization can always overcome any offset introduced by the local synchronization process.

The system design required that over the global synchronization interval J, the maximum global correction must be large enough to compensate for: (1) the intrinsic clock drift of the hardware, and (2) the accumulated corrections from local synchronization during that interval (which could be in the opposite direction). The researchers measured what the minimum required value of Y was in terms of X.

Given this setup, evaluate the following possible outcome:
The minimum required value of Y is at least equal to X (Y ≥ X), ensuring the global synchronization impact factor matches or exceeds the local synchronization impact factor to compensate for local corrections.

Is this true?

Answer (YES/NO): NO